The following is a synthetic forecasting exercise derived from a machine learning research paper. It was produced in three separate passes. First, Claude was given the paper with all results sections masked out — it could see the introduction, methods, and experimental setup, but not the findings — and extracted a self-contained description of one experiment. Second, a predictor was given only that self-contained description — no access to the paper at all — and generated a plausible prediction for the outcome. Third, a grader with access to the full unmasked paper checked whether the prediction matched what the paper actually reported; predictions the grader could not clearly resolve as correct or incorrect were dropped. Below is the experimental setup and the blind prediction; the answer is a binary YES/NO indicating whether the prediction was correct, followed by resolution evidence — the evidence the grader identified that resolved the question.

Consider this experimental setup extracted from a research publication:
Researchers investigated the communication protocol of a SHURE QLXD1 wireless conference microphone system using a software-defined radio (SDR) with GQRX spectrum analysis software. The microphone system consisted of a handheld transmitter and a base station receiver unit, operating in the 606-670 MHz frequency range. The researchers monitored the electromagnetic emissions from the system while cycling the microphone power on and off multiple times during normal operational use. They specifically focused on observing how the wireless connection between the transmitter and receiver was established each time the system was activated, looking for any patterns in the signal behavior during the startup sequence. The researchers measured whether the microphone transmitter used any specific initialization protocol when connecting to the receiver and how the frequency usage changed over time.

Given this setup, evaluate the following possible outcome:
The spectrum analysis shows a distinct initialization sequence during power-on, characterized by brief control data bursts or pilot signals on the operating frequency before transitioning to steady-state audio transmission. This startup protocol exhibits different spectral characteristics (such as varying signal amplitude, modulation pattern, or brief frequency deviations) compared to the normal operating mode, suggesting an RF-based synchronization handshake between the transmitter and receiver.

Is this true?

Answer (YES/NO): YES